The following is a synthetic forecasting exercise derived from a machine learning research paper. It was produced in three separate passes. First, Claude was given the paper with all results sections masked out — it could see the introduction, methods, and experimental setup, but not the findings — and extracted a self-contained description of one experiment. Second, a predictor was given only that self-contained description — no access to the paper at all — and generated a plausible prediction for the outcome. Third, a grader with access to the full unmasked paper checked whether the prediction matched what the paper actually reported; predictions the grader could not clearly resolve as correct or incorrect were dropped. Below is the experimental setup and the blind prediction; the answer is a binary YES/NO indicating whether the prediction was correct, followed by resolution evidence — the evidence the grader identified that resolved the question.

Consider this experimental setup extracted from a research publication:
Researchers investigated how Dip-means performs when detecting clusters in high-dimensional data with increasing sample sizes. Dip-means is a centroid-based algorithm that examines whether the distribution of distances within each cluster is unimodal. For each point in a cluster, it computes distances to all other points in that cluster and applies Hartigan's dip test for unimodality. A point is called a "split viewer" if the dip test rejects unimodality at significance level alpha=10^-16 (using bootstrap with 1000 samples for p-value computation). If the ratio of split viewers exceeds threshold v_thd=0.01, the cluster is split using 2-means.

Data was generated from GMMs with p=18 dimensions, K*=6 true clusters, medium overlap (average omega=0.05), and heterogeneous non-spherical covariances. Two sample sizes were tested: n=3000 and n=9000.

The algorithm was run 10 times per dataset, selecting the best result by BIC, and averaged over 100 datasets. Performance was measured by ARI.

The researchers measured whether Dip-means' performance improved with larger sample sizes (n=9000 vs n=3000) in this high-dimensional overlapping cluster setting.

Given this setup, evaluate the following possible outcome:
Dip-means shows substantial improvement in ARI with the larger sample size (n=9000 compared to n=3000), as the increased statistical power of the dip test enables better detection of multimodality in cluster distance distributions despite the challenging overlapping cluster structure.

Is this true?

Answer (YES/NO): NO